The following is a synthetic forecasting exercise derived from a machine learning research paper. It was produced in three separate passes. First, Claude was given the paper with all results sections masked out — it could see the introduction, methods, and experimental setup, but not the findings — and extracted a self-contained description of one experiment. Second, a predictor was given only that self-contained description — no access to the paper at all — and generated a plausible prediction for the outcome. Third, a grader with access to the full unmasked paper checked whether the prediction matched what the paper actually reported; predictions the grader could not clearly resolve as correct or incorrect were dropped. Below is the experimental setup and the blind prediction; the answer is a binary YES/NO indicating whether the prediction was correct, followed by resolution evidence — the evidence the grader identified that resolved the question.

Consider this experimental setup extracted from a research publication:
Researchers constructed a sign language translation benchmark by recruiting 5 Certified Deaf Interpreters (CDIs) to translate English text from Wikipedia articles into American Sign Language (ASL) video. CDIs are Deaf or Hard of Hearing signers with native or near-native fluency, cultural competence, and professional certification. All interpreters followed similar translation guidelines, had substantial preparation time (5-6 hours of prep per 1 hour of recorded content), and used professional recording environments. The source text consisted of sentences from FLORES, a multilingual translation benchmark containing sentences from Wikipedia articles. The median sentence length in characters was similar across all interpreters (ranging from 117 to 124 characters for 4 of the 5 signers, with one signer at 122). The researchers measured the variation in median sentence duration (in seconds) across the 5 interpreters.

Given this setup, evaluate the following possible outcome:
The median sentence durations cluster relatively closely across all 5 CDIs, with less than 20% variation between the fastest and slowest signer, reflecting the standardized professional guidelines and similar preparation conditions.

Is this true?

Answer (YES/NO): NO